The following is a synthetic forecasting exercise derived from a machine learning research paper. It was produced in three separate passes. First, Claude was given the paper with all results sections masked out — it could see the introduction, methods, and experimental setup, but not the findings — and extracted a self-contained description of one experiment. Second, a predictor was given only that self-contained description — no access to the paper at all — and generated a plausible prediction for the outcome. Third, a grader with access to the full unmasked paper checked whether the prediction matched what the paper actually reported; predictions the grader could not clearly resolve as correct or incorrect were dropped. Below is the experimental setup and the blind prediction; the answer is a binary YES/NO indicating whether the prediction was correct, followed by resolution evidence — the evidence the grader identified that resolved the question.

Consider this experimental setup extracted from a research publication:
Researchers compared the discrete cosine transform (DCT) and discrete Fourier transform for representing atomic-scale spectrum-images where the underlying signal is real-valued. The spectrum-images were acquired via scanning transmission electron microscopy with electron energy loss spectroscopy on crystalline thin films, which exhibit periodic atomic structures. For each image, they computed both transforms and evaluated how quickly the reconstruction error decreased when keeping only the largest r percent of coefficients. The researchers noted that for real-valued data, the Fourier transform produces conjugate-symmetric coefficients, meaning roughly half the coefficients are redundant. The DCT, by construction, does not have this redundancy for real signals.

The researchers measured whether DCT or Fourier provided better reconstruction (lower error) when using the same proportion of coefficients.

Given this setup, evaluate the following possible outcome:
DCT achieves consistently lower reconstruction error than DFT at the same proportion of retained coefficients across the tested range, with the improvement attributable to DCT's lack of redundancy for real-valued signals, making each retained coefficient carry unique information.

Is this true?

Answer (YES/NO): YES